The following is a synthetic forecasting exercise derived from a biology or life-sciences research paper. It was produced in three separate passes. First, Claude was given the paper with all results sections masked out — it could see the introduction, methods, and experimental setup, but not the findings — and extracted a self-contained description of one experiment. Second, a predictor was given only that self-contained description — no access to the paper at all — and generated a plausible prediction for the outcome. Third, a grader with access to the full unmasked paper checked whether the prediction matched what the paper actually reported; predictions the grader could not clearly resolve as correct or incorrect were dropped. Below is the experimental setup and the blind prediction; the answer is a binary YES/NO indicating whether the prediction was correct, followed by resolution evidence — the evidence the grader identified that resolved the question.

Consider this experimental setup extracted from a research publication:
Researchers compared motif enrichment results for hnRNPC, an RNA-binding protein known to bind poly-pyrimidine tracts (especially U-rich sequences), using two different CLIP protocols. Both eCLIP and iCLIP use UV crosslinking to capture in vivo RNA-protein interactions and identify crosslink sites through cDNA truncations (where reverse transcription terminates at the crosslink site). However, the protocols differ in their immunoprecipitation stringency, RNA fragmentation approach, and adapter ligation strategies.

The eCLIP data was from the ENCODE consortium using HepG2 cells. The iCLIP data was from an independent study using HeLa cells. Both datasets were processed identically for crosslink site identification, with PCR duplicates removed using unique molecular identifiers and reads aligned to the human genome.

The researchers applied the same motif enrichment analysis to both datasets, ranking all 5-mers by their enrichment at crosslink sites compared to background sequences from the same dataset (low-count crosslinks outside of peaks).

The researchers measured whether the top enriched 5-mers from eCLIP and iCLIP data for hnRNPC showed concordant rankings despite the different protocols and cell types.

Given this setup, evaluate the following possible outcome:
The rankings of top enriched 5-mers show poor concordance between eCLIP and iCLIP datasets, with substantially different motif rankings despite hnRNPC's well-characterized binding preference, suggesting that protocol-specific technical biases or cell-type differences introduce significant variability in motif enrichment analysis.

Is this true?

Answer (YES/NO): NO